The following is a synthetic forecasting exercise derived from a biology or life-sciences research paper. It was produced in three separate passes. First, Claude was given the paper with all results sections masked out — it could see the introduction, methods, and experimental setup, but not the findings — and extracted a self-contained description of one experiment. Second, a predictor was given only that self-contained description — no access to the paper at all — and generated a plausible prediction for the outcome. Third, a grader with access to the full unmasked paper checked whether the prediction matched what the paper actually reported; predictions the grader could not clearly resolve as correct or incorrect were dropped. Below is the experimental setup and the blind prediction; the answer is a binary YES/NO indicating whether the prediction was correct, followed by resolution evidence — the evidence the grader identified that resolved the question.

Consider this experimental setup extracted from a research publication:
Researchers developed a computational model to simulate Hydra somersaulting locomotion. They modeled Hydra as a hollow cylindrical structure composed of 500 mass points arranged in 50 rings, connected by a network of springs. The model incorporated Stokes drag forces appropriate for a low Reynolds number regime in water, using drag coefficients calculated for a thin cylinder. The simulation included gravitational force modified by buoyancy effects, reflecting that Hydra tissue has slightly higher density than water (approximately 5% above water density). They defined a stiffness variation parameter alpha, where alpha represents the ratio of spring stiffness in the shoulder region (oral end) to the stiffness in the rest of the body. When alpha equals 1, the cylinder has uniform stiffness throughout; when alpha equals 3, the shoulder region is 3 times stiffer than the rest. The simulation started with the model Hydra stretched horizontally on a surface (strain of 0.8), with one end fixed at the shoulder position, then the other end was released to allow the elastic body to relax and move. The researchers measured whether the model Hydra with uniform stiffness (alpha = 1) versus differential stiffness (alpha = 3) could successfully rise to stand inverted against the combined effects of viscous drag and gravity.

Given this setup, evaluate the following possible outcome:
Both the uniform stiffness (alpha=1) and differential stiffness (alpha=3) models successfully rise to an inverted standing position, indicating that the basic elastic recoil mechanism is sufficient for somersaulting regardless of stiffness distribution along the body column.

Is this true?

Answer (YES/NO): NO